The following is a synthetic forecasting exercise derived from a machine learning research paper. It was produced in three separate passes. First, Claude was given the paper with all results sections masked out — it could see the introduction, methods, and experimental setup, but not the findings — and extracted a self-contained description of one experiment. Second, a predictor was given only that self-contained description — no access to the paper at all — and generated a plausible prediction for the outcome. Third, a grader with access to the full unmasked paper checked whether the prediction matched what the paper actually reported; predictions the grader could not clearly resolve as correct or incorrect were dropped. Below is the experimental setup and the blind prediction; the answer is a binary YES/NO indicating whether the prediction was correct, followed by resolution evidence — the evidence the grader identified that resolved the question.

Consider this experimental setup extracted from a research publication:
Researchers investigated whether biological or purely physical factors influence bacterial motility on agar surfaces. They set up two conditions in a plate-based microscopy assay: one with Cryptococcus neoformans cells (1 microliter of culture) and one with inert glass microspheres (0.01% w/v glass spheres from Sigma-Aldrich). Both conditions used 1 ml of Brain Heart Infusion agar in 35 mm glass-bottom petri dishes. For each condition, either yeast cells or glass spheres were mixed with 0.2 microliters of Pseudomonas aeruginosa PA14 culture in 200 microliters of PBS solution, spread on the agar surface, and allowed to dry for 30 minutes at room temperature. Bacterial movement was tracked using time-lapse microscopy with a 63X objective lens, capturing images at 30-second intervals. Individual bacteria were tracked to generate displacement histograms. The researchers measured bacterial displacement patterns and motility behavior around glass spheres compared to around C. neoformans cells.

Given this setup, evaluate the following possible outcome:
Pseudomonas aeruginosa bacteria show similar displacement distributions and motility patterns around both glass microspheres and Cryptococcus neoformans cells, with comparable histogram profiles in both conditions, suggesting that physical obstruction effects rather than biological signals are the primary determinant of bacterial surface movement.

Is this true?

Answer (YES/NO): NO